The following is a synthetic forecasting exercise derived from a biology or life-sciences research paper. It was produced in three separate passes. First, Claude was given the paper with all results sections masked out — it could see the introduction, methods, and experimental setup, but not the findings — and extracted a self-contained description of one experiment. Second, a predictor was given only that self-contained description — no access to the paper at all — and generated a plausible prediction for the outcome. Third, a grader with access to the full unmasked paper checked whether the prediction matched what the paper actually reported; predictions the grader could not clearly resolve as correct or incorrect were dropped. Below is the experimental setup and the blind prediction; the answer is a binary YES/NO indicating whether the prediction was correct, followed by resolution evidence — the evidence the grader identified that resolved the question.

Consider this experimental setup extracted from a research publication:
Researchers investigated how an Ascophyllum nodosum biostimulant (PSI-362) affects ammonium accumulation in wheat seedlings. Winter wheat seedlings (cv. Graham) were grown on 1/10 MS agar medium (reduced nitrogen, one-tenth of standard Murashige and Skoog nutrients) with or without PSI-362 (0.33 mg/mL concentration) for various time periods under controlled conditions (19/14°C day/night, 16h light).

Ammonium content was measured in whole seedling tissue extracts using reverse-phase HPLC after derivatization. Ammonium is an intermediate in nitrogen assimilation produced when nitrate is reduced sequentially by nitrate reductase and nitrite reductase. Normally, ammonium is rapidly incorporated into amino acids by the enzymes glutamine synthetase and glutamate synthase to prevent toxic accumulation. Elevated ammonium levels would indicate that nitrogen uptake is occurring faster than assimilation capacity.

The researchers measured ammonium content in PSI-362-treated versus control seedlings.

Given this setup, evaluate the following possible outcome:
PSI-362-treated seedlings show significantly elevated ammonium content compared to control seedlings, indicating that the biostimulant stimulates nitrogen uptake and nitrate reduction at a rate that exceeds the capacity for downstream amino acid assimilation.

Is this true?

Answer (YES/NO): NO